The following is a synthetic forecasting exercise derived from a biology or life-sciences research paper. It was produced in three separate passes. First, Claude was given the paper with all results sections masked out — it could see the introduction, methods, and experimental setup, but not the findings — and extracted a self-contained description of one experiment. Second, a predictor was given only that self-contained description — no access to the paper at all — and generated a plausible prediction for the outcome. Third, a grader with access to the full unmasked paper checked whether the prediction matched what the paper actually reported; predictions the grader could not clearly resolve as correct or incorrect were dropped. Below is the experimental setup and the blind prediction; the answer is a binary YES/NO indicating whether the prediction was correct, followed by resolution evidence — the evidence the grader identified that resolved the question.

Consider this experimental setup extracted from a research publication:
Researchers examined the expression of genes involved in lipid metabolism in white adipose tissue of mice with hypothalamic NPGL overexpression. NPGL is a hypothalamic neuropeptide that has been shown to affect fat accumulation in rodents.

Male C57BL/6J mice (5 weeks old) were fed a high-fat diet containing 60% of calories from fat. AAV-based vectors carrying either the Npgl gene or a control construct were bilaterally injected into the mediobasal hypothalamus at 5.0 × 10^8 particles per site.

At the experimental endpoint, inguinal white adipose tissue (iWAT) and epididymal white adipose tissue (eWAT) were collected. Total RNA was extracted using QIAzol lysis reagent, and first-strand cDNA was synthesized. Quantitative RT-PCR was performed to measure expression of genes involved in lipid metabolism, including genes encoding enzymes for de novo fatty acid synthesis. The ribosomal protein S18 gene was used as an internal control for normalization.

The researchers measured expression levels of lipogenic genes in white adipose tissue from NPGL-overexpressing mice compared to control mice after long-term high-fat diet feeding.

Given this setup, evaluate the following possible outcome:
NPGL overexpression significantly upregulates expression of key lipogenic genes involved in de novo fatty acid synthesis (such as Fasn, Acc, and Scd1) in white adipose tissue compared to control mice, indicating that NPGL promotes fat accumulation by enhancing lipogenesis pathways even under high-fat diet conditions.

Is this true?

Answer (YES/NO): NO